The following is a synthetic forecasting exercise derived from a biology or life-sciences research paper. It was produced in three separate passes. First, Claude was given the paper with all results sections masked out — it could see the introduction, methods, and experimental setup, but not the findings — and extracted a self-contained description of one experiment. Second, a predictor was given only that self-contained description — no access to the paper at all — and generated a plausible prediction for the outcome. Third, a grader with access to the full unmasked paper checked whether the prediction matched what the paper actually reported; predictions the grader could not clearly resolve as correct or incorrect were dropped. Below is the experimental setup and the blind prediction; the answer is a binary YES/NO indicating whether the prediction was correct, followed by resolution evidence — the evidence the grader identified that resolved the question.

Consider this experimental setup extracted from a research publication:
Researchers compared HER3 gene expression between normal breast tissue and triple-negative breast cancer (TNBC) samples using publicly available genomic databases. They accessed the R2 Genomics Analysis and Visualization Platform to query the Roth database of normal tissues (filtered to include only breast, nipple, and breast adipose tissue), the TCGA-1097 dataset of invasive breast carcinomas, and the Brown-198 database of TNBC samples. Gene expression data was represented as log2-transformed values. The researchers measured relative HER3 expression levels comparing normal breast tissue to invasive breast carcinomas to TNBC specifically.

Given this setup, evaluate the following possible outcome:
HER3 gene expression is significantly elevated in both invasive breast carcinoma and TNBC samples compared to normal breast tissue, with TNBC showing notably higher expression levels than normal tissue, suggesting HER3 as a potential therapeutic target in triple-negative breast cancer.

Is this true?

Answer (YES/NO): YES